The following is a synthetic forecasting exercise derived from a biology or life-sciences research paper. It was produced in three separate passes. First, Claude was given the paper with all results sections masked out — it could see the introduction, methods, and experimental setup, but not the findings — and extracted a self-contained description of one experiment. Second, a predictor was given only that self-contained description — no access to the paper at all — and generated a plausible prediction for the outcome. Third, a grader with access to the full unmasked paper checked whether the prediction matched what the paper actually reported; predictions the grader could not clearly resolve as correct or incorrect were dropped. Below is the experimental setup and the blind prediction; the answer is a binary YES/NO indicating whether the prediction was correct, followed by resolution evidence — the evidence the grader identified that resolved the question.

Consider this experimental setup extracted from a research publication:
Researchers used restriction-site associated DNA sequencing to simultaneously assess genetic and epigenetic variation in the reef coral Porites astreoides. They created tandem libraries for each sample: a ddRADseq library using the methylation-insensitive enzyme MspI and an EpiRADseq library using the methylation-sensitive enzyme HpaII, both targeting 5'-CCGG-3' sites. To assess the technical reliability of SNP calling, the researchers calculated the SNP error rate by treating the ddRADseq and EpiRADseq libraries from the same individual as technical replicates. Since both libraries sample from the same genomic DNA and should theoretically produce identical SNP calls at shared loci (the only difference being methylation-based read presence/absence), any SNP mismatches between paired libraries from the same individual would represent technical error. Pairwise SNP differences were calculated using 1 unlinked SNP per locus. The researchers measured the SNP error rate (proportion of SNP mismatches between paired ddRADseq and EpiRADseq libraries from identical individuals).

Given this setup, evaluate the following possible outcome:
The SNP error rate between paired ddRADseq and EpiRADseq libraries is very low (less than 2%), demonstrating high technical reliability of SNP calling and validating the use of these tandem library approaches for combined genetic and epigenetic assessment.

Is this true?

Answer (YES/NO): YES